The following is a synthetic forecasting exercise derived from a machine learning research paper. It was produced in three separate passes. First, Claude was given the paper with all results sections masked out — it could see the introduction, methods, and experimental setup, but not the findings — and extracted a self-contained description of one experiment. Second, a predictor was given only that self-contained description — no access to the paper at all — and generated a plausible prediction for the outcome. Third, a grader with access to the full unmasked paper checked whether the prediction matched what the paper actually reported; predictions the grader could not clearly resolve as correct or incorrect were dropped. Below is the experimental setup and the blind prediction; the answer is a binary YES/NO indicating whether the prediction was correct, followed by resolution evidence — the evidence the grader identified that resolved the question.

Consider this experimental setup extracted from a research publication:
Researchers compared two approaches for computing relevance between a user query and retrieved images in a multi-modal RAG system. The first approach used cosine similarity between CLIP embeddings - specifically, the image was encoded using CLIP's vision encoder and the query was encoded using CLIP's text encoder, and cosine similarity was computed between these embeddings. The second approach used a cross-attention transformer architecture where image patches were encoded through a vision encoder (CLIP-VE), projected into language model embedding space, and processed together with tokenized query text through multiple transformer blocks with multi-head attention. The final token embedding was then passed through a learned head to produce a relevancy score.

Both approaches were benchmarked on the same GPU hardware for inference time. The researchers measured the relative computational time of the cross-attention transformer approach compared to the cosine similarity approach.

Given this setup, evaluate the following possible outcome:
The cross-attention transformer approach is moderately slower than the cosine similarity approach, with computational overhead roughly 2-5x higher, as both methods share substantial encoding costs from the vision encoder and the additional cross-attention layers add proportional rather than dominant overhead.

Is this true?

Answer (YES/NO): NO